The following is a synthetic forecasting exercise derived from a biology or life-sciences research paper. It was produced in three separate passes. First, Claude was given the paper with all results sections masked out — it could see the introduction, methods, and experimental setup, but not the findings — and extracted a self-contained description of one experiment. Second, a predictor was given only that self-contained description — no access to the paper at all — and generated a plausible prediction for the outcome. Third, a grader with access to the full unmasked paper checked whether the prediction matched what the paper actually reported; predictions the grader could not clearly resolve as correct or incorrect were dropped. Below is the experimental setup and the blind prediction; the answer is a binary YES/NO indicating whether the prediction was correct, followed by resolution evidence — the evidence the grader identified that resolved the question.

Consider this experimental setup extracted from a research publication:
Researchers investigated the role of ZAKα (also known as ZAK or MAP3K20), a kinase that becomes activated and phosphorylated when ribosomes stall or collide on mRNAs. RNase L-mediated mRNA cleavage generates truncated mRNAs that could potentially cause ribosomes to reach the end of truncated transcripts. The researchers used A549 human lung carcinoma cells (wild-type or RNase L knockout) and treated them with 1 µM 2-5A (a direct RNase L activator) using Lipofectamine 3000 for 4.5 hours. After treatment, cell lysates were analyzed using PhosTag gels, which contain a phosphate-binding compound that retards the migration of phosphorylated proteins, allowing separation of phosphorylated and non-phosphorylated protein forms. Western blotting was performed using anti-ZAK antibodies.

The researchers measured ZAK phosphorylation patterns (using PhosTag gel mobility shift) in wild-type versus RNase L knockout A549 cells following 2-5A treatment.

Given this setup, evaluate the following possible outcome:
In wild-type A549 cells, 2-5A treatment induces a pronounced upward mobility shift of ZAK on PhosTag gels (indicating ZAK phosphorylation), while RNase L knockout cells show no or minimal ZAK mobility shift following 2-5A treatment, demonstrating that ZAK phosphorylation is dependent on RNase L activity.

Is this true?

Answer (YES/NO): YES